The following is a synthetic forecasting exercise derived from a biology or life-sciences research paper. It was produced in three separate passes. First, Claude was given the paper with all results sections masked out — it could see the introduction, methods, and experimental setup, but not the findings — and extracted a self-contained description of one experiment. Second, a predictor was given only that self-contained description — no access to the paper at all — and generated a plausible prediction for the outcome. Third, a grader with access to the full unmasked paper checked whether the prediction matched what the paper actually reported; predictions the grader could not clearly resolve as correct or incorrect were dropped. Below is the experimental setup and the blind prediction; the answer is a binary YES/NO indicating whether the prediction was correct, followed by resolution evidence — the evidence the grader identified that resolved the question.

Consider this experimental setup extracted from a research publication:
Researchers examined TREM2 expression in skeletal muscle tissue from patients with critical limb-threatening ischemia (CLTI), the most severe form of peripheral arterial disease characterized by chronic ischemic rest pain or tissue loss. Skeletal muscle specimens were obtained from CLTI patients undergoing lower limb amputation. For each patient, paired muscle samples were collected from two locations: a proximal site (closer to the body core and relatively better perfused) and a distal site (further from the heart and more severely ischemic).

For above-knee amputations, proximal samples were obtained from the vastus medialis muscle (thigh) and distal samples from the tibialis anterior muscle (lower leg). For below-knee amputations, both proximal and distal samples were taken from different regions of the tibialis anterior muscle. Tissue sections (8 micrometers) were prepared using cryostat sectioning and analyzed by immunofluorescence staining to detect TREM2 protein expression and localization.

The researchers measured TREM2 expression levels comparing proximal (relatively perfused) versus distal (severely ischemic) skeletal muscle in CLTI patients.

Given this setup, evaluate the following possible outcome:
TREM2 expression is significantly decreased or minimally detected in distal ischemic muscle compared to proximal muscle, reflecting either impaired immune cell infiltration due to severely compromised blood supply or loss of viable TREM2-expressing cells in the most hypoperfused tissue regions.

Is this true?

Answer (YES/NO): NO